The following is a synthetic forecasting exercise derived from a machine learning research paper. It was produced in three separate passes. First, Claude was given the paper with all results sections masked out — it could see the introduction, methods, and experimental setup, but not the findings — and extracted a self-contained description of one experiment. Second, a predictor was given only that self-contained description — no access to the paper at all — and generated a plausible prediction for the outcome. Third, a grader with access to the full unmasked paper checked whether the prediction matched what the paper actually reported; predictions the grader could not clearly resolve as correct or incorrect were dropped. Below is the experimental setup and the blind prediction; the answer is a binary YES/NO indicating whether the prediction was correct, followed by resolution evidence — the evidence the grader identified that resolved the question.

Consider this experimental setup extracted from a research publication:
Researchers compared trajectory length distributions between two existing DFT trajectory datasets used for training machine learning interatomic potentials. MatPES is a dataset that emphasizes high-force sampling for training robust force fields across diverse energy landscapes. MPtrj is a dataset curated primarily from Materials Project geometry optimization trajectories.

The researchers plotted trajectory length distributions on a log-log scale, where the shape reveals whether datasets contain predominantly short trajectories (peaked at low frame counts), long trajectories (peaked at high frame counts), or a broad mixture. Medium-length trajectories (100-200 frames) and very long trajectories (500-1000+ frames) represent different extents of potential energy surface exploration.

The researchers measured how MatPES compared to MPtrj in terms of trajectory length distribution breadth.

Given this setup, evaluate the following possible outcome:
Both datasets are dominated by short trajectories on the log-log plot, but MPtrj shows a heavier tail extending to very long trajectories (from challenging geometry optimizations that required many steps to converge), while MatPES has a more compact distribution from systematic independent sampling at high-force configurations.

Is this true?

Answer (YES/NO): NO